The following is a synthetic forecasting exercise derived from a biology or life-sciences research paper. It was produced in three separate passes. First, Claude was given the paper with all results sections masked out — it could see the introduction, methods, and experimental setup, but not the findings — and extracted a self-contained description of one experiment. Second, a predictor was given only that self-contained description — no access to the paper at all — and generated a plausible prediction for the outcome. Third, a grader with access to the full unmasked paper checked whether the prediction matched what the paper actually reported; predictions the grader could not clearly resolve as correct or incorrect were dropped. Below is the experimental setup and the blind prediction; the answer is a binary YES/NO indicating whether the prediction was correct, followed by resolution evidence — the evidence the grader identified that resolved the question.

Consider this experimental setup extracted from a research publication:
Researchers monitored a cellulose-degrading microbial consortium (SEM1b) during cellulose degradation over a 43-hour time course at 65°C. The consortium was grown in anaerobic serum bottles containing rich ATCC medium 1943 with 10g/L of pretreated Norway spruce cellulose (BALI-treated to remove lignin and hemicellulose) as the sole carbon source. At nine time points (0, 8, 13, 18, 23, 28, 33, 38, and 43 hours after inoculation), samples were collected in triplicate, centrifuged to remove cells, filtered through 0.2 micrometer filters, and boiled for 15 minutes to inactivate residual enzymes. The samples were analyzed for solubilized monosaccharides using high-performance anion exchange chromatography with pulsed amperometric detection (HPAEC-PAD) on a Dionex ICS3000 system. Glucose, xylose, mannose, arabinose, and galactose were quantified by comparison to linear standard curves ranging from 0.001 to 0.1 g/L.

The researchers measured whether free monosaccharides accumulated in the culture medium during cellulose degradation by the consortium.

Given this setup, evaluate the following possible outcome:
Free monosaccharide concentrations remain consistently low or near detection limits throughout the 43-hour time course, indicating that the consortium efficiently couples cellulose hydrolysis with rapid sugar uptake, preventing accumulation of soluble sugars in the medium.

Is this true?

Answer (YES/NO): NO